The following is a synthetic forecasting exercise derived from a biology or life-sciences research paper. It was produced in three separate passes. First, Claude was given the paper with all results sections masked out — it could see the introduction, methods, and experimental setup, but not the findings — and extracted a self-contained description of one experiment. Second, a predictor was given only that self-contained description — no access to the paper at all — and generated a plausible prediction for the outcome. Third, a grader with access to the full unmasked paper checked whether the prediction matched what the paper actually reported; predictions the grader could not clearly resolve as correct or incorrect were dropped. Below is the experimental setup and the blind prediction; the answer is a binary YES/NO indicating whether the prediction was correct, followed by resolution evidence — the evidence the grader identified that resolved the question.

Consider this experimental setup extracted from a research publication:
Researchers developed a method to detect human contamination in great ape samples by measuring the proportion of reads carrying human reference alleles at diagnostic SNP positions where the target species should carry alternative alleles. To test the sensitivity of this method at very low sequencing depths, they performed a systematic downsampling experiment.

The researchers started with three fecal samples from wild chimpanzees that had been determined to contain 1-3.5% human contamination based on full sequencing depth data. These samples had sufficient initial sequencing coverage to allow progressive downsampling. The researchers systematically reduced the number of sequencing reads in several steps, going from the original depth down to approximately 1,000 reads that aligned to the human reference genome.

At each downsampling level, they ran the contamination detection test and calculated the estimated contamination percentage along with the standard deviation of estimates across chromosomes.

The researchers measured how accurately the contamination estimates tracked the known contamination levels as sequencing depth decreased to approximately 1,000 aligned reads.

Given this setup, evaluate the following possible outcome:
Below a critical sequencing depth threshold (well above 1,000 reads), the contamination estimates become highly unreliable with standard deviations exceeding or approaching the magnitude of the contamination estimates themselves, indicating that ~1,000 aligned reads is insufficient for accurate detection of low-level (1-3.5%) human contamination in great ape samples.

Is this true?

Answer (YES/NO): NO